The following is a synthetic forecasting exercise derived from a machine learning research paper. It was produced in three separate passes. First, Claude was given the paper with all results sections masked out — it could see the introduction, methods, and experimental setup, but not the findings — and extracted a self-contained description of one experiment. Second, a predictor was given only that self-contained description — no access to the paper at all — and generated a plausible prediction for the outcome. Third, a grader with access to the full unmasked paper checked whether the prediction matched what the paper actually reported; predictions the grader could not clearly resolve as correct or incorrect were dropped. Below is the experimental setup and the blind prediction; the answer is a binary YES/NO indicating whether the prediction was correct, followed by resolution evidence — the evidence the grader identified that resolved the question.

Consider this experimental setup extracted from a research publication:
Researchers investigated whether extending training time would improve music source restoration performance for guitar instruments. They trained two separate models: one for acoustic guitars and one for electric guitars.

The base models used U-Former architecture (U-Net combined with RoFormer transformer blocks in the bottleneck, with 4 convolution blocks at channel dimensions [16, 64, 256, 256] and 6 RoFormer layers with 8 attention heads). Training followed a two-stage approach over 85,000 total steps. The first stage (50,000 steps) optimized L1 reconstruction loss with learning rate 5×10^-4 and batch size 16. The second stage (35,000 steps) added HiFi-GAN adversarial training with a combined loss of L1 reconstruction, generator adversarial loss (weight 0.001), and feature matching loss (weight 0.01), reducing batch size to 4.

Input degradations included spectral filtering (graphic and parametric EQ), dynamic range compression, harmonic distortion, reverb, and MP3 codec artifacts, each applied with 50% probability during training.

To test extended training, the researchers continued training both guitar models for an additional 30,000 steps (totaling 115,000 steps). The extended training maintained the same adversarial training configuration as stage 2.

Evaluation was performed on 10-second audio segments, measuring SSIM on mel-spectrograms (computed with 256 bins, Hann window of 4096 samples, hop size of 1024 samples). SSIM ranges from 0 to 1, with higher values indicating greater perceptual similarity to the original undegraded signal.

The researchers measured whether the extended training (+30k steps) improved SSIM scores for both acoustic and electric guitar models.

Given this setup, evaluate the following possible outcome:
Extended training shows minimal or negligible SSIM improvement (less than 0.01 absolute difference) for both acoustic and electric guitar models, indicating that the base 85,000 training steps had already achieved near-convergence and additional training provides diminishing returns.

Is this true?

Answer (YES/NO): NO